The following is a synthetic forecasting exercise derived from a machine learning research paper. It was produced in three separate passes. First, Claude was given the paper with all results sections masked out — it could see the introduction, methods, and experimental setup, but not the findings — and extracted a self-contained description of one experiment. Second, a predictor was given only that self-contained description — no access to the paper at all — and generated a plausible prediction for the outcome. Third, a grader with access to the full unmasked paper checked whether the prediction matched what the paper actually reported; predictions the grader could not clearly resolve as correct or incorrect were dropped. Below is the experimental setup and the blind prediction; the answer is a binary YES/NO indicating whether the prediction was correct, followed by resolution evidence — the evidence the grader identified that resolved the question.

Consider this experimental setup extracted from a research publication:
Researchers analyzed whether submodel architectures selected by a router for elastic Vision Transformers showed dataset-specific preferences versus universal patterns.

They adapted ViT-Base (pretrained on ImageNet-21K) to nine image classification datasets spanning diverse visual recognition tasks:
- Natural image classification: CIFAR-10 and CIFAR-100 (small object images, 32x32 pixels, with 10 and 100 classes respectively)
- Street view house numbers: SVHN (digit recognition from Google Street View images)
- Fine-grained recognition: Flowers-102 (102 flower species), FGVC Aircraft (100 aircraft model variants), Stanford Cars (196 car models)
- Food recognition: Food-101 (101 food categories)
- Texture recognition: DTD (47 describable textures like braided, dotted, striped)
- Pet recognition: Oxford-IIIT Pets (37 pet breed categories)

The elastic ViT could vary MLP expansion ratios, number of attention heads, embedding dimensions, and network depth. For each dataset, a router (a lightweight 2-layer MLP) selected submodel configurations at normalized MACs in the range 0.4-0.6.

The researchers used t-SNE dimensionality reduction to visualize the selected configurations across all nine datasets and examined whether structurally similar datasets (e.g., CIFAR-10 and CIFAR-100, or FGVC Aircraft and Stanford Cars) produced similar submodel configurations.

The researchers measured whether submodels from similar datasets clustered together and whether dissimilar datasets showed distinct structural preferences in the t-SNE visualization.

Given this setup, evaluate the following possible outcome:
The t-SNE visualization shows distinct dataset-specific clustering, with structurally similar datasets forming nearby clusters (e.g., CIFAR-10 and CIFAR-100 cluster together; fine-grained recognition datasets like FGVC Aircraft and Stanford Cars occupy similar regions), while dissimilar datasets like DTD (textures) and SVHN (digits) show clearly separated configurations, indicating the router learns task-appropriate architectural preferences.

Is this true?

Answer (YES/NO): YES